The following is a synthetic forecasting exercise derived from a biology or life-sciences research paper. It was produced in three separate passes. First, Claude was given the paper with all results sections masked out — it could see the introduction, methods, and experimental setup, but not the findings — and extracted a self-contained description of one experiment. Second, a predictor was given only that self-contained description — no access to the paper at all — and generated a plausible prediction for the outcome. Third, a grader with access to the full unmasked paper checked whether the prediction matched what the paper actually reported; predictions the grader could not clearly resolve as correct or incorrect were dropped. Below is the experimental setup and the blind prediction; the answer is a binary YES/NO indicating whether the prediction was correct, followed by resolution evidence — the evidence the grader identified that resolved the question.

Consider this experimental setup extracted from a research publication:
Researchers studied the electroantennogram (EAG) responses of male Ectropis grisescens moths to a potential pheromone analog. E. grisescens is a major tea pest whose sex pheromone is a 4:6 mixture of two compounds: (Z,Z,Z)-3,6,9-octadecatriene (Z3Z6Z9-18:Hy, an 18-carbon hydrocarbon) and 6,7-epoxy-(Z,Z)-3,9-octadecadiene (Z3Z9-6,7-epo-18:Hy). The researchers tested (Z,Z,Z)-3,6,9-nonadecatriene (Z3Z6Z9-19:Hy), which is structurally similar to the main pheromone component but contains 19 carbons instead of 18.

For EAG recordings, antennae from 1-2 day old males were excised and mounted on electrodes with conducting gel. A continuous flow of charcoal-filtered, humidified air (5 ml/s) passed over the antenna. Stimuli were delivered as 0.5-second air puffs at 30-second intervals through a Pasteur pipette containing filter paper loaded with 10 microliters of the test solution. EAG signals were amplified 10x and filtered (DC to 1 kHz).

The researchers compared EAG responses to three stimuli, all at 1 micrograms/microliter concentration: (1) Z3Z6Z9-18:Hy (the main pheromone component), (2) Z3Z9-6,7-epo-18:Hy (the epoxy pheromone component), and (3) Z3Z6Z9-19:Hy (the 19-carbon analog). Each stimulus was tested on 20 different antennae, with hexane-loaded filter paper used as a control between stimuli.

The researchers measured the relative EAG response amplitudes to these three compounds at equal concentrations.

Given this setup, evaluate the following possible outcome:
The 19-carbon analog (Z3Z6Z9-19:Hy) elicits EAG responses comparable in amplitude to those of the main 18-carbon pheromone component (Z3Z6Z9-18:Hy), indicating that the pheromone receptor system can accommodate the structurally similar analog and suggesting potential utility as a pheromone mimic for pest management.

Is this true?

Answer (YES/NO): NO